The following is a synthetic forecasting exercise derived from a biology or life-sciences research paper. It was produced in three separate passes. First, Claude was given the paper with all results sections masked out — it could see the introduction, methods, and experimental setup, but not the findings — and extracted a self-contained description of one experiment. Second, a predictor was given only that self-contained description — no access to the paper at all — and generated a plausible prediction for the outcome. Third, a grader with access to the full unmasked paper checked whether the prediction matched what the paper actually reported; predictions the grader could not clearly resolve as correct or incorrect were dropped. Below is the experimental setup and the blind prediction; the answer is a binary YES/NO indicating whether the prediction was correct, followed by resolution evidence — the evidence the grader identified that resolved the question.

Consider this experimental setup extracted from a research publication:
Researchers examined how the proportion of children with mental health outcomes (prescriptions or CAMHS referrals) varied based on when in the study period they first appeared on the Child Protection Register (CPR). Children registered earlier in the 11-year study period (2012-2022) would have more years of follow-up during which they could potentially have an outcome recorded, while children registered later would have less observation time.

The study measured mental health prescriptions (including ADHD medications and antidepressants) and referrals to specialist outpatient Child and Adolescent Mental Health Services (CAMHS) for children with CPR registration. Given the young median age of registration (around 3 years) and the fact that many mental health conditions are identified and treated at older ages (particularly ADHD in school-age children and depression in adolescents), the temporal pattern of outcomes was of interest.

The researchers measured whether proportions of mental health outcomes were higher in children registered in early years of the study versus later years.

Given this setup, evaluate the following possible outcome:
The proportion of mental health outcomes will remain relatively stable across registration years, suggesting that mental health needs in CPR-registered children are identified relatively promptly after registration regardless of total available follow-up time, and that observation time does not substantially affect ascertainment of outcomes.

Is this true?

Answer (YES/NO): NO